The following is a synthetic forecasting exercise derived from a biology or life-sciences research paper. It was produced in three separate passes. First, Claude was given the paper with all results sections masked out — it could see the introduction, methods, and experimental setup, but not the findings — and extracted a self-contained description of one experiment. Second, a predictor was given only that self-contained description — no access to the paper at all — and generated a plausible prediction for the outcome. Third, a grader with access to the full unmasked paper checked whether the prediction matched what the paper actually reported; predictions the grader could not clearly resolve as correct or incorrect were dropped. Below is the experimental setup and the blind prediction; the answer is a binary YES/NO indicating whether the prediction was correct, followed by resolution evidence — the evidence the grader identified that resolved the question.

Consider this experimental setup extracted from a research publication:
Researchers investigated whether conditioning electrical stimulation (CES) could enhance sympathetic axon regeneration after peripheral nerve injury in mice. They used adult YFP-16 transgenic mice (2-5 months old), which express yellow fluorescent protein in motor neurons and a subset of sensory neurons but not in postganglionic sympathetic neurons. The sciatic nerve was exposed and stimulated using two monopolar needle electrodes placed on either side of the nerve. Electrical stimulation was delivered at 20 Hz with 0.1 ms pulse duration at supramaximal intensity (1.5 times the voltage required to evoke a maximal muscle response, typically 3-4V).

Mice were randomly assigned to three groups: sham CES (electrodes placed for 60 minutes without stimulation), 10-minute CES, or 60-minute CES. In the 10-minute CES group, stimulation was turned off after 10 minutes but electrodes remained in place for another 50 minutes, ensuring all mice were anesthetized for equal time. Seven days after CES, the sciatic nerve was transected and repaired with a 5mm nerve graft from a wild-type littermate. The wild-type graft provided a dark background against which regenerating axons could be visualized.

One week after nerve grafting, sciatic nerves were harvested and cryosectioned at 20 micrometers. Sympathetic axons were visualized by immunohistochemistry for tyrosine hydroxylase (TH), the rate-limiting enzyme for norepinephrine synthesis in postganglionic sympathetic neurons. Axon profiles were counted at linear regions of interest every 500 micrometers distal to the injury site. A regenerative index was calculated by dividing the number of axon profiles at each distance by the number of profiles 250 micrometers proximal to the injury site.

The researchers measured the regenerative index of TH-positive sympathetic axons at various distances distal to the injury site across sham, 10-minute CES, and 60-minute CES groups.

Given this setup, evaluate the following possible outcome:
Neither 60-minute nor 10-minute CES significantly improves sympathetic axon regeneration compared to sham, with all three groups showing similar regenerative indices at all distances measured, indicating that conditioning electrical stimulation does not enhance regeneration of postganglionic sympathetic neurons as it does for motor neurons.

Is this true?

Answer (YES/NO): NO